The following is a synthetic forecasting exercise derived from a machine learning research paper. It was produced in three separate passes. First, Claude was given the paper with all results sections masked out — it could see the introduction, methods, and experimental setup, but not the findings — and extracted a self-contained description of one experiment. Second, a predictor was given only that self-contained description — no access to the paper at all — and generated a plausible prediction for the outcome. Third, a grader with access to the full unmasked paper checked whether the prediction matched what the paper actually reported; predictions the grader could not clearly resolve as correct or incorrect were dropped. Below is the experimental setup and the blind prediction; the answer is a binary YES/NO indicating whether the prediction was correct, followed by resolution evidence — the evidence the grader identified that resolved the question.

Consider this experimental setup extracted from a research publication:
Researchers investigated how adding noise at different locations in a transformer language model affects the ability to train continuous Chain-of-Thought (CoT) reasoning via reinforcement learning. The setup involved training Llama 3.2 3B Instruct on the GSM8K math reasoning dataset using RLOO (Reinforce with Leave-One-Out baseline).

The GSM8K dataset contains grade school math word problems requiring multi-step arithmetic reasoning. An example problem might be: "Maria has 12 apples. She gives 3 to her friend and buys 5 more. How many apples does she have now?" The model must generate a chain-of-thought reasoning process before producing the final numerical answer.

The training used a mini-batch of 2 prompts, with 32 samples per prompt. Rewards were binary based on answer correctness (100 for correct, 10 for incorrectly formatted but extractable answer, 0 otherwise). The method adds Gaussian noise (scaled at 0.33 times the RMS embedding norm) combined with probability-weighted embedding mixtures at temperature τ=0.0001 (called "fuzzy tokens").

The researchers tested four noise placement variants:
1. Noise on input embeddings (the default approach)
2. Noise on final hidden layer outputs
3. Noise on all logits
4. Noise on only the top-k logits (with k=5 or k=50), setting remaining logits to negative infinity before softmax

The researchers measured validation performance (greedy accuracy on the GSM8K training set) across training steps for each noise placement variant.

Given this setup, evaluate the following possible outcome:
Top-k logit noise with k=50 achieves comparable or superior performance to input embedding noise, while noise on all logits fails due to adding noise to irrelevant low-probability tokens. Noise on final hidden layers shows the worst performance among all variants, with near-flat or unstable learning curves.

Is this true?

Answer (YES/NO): NO